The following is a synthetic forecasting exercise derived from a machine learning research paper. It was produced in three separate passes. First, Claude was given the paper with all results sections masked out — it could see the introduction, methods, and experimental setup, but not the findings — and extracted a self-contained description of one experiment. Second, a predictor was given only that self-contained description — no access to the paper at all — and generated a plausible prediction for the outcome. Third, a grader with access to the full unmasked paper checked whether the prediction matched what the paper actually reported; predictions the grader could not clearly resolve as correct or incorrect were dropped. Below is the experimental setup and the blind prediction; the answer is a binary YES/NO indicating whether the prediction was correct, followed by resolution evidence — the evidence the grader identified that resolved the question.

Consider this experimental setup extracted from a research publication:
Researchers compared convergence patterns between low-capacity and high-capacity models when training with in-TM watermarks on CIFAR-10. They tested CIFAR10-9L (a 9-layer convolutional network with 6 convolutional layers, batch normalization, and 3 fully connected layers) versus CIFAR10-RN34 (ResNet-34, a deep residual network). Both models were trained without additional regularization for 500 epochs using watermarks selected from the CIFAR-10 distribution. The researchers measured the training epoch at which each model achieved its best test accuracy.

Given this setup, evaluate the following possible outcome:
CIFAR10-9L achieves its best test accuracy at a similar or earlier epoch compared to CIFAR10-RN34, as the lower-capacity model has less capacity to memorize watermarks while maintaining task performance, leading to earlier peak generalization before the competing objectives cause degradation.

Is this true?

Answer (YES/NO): YES